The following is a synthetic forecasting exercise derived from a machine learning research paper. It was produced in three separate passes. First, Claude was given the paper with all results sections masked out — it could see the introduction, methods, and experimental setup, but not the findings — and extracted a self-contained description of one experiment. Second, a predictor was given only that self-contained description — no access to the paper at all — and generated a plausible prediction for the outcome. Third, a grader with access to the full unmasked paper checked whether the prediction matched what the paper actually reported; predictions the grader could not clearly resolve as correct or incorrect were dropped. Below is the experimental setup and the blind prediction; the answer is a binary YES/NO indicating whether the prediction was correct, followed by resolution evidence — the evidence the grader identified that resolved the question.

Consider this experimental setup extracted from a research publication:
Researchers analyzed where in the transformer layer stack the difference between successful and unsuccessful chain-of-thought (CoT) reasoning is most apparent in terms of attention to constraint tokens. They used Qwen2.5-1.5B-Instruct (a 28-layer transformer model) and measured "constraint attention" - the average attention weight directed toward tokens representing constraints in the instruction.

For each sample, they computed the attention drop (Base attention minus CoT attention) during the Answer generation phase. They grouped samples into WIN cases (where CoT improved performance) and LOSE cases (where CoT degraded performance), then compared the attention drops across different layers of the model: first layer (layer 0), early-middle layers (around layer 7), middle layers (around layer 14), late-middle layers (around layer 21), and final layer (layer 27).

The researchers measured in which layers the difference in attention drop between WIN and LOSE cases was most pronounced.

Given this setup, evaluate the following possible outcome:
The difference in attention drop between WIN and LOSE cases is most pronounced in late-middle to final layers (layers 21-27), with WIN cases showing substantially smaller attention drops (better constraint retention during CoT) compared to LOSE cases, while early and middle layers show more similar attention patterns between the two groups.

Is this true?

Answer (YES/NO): NO